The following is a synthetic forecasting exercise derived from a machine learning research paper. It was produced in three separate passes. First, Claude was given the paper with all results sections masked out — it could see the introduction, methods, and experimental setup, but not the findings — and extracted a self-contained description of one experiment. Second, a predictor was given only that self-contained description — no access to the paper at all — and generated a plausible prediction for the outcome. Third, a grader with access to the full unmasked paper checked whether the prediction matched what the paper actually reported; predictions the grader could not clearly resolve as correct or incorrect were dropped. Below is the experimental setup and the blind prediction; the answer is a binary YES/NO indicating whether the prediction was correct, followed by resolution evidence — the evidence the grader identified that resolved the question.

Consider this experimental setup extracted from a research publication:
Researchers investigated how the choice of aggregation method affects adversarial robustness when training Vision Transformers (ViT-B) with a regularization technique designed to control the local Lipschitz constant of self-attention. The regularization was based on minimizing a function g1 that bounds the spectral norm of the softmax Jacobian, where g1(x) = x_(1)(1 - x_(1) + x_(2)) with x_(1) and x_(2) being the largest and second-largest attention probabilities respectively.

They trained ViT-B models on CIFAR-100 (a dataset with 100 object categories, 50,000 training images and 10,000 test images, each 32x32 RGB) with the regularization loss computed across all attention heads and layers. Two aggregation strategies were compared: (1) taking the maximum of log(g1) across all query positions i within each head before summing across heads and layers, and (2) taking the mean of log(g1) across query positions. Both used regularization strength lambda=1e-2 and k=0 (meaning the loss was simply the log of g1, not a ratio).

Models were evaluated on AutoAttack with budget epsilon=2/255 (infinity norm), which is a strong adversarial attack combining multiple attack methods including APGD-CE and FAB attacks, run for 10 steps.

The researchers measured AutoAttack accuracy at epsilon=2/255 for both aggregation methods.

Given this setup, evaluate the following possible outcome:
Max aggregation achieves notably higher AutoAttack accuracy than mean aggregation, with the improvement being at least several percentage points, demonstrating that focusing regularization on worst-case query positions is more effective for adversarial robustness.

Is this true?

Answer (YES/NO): NO